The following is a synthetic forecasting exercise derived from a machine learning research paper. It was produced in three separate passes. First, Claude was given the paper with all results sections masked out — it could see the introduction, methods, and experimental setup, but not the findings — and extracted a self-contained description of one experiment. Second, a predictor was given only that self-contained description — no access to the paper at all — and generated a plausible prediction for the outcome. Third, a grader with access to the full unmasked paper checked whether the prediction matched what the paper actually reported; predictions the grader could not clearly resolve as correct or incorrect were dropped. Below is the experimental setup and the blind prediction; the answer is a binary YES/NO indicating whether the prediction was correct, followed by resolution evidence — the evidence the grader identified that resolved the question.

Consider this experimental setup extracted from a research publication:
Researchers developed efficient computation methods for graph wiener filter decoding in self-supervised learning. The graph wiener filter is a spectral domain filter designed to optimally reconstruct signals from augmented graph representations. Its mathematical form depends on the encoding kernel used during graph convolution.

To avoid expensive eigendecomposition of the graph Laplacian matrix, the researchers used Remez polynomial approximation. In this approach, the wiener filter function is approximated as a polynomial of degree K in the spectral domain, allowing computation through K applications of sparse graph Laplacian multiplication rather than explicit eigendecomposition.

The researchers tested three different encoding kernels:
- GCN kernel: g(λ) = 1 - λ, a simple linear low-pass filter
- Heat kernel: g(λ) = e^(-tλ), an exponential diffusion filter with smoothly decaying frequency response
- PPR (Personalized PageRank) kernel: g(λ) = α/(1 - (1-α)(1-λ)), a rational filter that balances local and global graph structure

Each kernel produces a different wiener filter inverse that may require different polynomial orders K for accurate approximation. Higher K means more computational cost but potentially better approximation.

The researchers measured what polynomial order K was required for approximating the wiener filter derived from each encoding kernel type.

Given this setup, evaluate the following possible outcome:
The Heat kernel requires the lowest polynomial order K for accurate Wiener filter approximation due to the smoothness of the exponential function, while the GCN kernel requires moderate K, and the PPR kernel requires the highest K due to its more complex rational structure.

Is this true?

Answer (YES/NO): NO